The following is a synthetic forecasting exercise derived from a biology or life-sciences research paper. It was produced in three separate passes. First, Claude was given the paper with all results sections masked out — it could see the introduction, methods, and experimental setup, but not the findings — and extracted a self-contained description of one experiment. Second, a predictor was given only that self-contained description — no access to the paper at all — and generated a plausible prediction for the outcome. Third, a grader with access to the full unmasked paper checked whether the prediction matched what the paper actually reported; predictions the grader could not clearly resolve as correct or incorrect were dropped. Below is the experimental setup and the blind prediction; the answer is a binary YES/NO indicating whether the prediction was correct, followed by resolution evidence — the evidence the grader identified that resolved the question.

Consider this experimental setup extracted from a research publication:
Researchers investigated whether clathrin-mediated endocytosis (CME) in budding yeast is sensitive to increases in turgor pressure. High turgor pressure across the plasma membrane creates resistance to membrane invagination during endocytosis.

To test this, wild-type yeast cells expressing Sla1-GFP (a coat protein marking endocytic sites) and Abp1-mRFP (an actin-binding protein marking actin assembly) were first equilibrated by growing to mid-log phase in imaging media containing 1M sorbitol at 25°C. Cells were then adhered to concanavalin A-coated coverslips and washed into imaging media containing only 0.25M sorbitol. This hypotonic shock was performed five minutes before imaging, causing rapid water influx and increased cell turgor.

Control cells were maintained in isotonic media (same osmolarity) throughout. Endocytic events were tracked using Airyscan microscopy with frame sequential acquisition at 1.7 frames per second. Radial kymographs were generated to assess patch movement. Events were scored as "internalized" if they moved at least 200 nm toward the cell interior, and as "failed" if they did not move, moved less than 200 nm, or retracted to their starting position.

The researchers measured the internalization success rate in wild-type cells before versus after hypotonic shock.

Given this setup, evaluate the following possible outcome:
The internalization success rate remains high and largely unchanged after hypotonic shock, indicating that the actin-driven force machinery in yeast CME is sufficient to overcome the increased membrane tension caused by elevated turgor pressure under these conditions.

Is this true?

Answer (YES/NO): NO